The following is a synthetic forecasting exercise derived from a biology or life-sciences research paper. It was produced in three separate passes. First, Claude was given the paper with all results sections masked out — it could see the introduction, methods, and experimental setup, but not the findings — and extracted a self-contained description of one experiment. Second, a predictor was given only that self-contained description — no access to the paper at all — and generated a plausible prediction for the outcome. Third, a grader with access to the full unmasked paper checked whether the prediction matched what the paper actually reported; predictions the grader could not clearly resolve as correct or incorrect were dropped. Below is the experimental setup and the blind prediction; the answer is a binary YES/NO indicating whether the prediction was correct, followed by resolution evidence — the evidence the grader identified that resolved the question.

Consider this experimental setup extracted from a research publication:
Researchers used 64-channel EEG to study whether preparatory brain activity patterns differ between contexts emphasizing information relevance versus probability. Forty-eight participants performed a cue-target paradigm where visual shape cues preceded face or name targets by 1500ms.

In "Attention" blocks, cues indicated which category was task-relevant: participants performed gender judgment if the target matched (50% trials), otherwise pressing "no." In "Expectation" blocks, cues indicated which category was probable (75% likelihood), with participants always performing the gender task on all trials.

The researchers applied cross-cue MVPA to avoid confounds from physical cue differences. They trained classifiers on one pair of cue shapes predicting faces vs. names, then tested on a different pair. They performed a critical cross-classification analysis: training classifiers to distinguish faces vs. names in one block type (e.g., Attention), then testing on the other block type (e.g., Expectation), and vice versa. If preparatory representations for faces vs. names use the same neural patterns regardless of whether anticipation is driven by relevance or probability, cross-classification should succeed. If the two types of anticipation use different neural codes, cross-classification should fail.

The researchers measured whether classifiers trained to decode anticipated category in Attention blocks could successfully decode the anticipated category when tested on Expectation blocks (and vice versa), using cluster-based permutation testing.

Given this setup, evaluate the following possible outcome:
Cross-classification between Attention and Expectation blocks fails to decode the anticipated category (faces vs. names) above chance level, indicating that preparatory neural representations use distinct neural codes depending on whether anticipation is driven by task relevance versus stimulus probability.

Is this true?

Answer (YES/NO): YES